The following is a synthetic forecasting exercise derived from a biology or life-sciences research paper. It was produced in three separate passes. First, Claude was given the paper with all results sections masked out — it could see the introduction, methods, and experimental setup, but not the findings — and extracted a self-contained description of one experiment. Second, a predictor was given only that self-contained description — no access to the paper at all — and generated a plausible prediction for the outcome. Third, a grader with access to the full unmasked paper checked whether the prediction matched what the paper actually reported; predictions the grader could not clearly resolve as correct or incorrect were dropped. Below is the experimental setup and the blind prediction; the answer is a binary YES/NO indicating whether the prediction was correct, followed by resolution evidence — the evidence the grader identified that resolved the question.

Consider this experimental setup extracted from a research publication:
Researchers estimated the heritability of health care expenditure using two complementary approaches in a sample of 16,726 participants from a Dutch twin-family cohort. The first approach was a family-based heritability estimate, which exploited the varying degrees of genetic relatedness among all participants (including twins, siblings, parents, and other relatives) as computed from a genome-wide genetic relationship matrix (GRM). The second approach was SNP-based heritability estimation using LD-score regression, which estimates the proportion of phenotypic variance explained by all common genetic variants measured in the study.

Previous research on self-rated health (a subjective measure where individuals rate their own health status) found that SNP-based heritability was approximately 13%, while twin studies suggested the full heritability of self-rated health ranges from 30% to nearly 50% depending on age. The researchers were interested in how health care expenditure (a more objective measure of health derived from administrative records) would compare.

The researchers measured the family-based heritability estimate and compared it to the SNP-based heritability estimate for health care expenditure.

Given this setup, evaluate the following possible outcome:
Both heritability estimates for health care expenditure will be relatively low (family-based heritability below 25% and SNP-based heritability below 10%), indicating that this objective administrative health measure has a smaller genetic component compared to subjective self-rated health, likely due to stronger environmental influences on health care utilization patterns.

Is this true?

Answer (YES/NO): NO